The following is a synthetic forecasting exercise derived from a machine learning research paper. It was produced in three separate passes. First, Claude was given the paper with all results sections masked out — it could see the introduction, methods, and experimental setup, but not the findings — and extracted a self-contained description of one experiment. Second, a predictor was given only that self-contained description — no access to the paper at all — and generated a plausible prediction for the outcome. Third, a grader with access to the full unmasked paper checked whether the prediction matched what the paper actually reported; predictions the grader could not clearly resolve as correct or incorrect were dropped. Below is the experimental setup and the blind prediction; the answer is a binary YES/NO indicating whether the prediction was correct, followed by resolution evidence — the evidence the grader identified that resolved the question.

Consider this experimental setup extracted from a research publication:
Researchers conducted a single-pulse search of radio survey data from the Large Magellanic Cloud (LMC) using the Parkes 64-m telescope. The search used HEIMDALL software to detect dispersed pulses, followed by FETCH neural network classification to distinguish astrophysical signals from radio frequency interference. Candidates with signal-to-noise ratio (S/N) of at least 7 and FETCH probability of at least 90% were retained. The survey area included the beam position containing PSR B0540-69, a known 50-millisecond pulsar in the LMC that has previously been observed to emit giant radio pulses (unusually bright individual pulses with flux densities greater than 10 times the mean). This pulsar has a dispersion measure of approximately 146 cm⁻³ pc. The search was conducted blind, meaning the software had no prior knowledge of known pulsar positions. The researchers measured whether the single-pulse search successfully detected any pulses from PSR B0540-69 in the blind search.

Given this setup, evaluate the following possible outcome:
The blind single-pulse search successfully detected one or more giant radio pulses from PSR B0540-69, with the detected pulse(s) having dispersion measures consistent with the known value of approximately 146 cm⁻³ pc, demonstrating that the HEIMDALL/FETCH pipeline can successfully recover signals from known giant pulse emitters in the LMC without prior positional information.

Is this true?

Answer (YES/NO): YES